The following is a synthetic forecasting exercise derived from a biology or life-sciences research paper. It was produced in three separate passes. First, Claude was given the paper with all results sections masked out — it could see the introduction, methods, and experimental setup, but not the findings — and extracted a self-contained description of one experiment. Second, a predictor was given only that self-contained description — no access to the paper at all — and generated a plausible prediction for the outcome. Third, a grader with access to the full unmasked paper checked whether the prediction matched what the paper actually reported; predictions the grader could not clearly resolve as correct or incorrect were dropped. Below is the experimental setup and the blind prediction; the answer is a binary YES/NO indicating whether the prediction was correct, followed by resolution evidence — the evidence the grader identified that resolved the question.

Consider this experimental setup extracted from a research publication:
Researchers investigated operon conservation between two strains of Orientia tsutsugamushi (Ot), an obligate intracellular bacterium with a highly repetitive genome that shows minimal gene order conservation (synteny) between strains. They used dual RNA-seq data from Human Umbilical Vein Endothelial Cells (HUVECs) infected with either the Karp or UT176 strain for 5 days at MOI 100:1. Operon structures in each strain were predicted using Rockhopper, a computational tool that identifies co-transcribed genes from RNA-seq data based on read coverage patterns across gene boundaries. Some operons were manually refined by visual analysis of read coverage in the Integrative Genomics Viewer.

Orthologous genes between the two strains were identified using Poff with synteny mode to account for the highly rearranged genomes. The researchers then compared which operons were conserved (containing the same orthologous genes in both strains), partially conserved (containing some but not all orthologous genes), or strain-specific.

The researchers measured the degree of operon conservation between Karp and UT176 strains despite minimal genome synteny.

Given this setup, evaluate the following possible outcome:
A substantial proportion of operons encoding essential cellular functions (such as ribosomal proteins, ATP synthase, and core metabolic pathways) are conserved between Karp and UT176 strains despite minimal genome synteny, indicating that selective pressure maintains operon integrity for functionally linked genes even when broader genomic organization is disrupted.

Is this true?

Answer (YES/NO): YES